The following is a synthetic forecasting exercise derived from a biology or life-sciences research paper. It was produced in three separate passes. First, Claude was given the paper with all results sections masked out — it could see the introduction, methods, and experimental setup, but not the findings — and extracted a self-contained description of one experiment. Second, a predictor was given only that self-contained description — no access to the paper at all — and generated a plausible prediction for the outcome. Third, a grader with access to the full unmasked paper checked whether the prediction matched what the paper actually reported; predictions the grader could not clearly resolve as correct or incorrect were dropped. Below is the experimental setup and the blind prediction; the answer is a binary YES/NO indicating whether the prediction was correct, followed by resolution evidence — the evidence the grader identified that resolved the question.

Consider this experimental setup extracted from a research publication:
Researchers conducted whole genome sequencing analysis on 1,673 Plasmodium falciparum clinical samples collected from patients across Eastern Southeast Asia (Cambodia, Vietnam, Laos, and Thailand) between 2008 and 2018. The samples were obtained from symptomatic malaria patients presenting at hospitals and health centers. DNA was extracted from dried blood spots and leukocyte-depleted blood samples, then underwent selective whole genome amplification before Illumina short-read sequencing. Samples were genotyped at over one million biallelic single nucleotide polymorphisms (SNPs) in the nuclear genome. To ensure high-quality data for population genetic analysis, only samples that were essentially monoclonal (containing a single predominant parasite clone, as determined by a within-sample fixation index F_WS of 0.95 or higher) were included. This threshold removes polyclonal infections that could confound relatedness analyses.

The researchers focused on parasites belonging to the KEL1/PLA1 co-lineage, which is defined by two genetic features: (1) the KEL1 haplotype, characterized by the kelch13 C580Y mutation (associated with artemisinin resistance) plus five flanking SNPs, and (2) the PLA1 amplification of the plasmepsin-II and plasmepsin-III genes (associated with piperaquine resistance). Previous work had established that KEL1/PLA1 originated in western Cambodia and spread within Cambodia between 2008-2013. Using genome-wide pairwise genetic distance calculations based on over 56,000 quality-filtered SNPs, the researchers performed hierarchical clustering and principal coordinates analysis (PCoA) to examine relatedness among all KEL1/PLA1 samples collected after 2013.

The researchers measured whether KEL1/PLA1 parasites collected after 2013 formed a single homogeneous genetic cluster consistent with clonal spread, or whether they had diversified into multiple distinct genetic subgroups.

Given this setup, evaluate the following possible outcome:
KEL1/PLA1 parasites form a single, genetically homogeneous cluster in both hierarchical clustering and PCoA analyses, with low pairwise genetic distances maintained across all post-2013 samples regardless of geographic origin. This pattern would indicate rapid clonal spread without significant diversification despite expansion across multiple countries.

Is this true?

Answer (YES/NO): NO